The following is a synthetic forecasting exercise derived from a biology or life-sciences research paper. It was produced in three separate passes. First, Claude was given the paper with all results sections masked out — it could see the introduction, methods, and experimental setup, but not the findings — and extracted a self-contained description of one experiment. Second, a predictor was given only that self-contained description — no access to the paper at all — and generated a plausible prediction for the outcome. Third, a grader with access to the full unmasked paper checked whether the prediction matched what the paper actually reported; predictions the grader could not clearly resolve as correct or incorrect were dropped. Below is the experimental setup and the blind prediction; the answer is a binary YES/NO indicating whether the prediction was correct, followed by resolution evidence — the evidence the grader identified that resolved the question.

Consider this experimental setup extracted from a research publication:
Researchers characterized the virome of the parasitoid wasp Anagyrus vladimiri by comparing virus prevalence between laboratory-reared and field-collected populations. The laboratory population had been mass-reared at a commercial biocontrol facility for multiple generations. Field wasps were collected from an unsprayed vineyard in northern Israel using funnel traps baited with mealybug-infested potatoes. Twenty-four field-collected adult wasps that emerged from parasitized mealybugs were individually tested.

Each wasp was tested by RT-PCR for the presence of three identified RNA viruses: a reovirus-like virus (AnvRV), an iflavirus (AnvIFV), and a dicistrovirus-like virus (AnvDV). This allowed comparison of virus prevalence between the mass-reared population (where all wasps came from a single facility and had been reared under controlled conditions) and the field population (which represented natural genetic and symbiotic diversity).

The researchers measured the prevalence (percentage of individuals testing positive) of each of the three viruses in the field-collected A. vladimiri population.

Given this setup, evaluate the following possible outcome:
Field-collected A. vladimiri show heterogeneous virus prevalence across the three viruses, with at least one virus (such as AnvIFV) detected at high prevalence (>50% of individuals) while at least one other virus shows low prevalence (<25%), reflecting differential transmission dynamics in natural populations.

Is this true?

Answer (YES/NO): NO